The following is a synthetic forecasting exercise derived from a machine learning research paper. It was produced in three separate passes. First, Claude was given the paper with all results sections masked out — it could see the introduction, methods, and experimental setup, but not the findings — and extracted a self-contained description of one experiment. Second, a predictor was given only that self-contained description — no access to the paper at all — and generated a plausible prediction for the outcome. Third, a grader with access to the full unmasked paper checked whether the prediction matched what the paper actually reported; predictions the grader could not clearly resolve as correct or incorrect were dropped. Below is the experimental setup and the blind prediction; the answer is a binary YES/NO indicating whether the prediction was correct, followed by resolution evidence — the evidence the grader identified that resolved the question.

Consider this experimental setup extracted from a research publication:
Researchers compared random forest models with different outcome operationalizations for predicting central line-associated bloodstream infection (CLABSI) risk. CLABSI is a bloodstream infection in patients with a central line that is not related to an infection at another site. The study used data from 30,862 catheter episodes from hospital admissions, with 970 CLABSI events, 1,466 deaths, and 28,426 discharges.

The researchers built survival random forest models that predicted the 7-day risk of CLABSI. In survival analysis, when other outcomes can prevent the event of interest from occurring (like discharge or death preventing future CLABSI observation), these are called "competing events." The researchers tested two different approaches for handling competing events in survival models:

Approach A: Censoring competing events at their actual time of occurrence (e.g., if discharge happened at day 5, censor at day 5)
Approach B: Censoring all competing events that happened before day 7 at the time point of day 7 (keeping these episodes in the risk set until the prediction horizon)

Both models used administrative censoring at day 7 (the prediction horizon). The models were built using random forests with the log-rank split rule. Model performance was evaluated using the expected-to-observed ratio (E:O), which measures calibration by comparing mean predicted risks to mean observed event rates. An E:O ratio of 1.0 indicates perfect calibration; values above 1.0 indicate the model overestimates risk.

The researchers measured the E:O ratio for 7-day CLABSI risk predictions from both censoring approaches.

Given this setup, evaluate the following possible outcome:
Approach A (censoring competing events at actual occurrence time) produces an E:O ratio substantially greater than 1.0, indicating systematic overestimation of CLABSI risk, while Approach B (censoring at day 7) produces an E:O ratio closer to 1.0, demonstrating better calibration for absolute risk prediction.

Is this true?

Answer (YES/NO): YES